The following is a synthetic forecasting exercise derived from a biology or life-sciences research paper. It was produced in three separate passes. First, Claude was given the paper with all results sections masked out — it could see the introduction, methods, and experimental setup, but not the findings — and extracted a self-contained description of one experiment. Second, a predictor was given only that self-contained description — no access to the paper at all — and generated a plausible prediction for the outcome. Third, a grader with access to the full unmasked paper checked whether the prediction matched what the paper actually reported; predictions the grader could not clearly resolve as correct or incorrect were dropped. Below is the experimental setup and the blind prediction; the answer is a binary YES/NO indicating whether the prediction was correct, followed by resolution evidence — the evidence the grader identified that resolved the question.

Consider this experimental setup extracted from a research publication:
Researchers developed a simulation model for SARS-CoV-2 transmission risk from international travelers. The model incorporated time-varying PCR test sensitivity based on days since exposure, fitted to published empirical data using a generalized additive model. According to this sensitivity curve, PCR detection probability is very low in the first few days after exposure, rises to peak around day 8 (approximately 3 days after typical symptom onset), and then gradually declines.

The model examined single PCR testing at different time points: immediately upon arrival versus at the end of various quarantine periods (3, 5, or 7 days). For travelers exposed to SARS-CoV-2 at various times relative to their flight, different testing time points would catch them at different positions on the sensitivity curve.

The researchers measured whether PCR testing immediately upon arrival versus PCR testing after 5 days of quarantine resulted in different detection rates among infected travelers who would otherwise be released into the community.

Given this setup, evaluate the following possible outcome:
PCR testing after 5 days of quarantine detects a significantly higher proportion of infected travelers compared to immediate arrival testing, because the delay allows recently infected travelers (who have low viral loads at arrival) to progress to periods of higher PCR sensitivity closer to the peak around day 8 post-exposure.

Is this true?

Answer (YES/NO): YES